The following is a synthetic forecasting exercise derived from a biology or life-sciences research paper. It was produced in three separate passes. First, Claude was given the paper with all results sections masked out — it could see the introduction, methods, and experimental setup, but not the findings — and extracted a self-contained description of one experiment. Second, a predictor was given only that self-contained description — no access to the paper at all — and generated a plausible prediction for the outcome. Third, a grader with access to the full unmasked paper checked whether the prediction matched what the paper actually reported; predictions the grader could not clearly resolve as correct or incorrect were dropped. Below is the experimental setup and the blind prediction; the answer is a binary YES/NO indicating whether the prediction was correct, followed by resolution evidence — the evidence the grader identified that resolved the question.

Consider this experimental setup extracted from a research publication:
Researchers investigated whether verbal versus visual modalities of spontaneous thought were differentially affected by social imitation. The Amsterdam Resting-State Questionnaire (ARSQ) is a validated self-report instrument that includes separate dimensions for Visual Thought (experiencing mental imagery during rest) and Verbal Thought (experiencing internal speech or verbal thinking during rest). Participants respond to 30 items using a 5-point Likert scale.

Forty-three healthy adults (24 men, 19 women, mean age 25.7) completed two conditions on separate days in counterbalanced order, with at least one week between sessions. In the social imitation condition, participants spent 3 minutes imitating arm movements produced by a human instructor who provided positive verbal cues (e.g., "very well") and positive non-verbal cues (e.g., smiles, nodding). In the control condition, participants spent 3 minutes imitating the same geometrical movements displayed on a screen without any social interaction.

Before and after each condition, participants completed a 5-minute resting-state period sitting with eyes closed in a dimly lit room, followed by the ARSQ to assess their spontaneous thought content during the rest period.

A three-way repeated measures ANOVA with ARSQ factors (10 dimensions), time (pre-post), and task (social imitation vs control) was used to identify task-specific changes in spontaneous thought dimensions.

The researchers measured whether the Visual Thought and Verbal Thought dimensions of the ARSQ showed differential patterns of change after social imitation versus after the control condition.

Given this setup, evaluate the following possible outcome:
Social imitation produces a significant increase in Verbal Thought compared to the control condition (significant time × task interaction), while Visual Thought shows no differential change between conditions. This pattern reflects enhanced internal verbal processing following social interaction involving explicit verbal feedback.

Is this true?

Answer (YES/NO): NO